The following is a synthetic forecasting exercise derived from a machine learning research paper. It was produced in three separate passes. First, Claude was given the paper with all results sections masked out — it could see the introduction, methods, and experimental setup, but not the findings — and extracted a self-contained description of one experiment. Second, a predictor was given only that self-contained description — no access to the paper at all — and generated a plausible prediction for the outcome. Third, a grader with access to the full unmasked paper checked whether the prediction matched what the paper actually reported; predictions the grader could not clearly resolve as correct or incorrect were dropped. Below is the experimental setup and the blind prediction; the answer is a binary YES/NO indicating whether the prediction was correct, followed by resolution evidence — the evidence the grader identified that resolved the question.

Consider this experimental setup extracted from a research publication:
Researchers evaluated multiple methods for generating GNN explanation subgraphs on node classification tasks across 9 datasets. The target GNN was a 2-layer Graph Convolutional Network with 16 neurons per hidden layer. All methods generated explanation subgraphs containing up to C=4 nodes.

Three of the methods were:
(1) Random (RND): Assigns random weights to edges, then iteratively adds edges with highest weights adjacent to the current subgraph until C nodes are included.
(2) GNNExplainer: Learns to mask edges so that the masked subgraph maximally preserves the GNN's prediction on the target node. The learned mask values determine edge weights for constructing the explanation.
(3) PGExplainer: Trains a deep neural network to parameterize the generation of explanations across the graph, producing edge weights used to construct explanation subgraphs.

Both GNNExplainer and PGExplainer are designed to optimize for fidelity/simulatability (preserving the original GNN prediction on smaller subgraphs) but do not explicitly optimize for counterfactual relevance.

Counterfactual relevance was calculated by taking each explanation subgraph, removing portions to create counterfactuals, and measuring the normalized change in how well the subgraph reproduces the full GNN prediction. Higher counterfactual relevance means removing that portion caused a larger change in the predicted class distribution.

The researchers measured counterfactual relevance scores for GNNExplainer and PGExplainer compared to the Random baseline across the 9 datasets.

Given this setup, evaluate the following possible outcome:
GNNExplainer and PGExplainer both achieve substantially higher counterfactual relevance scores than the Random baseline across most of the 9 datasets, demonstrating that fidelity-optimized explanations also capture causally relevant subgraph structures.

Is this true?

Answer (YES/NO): NO